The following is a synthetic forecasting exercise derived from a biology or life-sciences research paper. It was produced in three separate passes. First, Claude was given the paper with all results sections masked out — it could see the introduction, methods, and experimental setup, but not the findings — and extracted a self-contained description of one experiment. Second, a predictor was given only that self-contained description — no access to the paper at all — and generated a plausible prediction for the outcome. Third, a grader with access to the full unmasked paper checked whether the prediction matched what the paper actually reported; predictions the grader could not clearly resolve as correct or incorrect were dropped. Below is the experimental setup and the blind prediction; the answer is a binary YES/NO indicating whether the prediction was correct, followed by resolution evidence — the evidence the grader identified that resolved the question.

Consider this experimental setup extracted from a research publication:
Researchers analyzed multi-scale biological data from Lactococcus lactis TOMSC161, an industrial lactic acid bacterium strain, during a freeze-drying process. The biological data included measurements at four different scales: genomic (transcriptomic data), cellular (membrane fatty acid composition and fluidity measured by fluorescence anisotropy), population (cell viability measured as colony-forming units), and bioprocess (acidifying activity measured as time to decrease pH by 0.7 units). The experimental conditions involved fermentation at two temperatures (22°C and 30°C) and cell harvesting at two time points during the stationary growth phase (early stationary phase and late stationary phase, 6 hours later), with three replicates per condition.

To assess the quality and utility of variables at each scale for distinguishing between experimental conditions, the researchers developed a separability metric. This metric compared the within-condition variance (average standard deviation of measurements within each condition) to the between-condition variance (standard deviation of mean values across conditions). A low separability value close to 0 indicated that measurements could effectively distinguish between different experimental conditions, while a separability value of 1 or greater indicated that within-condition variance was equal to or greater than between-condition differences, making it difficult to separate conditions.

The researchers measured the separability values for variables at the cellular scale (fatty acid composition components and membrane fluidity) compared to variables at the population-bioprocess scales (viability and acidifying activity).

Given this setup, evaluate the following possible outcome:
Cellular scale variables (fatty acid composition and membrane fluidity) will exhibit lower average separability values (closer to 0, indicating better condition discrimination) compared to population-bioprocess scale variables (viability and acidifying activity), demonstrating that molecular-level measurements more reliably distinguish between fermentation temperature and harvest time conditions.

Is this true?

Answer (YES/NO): YES